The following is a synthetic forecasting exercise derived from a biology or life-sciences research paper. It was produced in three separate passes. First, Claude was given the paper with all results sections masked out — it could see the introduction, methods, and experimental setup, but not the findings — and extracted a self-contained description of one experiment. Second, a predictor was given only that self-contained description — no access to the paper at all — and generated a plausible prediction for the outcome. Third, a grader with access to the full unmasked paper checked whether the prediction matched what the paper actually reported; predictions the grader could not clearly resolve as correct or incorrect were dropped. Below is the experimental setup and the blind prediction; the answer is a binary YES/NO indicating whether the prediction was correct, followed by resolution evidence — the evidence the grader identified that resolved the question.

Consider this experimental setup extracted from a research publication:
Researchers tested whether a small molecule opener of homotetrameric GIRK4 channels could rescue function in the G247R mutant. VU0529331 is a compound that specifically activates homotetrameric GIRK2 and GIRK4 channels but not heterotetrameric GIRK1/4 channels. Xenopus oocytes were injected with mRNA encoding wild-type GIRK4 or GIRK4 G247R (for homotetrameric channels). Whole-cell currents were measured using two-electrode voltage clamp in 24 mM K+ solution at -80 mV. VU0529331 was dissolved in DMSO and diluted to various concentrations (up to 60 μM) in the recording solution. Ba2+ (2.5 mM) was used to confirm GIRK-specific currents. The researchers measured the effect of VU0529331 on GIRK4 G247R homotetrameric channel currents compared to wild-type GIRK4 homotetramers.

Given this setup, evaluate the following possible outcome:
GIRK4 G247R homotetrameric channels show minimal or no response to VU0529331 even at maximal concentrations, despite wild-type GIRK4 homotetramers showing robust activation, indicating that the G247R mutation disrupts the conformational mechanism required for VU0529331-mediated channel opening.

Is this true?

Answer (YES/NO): NO